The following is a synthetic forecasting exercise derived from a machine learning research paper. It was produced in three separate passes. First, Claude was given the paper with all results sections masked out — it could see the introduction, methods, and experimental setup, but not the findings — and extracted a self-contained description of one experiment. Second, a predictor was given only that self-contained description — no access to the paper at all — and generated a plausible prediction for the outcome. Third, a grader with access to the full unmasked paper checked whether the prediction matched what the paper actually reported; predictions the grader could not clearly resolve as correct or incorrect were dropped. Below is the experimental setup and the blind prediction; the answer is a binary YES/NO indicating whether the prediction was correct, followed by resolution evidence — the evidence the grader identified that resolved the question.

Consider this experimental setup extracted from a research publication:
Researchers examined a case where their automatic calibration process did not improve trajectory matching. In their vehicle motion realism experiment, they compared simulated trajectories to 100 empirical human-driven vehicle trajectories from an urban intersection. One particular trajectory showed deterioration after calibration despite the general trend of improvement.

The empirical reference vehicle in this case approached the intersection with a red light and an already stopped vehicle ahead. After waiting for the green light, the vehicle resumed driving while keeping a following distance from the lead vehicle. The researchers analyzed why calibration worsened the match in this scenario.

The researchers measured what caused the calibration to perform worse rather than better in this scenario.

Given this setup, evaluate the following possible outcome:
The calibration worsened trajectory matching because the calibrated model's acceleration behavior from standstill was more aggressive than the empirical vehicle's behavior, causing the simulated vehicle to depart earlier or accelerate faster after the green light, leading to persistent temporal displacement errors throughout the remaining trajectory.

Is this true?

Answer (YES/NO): NO